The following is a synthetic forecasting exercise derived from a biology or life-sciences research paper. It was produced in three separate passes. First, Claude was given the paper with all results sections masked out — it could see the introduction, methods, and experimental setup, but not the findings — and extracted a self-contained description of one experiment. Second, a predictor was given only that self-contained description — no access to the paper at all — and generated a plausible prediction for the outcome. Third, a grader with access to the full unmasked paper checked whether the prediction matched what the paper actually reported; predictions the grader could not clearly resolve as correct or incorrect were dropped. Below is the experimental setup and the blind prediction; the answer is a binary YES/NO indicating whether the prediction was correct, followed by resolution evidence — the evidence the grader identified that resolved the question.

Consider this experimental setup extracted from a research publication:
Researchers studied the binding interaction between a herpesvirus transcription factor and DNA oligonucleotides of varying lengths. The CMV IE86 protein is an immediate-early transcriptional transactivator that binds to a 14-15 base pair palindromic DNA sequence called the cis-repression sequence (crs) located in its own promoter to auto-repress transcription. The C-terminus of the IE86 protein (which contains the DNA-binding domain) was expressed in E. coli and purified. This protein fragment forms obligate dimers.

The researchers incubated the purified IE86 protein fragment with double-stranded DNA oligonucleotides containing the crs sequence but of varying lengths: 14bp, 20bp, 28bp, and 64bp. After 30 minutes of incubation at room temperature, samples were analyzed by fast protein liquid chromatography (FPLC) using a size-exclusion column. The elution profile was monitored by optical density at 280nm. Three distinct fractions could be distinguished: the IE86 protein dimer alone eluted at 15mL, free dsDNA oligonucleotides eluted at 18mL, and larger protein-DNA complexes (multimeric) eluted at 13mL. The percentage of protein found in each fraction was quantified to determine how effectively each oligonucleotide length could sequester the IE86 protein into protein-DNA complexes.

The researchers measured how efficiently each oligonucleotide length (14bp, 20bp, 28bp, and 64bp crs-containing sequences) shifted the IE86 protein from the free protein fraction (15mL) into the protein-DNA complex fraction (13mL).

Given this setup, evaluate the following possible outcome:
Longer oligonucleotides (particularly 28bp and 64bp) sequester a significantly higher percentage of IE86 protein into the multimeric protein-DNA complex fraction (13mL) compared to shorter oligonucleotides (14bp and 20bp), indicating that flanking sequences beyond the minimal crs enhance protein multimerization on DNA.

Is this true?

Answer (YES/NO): NO